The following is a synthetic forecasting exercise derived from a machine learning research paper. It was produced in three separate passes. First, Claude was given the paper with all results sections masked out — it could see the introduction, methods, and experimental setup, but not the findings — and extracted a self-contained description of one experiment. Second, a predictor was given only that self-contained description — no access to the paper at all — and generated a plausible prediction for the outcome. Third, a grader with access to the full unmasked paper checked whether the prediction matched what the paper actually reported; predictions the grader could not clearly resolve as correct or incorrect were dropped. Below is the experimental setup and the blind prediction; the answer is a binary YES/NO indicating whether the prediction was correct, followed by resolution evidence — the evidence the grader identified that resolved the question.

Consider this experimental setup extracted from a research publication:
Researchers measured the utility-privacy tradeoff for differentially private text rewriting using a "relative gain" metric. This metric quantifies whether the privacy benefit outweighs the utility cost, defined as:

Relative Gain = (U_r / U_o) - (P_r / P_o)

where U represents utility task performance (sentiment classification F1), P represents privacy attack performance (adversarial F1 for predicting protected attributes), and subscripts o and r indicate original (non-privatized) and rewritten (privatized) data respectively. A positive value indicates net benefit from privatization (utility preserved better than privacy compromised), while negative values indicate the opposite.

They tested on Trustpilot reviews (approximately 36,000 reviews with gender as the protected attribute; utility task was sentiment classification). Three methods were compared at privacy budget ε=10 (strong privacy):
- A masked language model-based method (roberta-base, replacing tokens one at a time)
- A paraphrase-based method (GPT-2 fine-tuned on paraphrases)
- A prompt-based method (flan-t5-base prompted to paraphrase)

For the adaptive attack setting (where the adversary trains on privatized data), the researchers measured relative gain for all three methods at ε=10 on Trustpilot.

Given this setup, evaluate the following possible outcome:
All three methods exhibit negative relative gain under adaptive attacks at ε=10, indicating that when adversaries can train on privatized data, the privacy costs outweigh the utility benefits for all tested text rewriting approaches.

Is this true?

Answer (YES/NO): NO